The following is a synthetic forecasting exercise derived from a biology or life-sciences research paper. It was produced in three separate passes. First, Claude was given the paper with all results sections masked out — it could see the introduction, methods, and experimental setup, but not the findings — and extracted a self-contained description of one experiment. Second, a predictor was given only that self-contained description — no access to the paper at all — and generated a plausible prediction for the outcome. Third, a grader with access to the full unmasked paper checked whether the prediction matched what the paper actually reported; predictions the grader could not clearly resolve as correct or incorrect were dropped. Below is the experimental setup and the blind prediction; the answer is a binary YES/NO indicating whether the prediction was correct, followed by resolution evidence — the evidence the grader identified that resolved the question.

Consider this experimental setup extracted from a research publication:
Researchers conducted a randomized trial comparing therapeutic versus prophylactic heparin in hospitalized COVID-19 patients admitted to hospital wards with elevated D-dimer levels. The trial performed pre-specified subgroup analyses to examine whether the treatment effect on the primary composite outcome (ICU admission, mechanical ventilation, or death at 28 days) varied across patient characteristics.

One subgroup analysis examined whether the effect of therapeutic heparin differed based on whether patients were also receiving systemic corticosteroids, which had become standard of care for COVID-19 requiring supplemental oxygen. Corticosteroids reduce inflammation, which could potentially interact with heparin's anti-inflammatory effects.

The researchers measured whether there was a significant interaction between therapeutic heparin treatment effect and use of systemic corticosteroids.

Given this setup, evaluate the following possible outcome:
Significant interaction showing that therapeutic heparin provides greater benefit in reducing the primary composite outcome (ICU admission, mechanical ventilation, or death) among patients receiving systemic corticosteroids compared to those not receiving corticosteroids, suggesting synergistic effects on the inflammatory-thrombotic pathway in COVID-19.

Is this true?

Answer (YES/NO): NO